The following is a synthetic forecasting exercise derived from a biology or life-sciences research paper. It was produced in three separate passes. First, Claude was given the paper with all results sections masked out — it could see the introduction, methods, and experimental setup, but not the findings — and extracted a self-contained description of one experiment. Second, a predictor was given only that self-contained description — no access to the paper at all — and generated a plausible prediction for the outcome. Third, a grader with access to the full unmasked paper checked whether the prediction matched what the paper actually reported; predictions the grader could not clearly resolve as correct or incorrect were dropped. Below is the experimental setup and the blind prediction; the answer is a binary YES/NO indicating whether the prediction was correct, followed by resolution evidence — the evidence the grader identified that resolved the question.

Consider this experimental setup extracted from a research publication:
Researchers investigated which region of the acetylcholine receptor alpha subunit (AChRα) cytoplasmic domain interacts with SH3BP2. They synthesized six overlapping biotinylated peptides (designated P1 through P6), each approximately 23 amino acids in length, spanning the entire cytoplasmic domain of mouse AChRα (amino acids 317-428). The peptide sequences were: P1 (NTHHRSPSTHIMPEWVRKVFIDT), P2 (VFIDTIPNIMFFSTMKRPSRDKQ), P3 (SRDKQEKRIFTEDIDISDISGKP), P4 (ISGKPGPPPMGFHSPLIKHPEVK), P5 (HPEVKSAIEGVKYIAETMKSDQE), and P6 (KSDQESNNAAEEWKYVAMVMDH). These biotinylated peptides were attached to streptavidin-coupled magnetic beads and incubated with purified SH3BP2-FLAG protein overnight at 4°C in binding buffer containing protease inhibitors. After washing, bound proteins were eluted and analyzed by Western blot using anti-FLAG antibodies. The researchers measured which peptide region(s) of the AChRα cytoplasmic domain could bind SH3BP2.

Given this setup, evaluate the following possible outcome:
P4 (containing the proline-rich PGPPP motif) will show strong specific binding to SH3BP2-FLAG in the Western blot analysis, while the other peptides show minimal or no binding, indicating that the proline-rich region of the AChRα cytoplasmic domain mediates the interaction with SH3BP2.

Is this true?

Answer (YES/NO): NO